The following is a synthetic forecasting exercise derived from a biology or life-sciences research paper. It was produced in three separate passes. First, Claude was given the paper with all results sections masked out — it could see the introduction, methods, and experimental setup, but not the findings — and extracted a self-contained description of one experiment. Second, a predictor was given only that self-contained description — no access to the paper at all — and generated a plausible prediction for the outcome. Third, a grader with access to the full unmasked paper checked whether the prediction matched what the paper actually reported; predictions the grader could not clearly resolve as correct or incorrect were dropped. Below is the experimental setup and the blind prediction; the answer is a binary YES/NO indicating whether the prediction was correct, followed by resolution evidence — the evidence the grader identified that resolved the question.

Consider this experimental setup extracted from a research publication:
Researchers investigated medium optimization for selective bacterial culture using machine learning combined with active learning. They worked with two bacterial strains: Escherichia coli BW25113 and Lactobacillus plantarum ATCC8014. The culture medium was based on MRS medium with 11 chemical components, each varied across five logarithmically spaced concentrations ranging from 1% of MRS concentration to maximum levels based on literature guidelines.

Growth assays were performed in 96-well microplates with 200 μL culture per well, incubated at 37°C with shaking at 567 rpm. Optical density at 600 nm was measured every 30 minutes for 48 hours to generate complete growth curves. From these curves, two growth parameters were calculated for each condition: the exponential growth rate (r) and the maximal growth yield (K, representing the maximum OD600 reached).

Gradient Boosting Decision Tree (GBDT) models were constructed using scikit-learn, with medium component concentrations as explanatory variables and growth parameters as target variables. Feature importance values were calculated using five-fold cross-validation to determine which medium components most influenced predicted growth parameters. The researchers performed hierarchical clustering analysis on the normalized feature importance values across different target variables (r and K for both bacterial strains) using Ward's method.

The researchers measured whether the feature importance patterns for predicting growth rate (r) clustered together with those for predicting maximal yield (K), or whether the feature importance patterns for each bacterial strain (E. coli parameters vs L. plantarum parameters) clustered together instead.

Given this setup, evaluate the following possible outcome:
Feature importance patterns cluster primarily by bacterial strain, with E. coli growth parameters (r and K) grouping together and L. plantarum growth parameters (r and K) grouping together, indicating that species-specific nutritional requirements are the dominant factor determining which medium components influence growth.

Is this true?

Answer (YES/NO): NO